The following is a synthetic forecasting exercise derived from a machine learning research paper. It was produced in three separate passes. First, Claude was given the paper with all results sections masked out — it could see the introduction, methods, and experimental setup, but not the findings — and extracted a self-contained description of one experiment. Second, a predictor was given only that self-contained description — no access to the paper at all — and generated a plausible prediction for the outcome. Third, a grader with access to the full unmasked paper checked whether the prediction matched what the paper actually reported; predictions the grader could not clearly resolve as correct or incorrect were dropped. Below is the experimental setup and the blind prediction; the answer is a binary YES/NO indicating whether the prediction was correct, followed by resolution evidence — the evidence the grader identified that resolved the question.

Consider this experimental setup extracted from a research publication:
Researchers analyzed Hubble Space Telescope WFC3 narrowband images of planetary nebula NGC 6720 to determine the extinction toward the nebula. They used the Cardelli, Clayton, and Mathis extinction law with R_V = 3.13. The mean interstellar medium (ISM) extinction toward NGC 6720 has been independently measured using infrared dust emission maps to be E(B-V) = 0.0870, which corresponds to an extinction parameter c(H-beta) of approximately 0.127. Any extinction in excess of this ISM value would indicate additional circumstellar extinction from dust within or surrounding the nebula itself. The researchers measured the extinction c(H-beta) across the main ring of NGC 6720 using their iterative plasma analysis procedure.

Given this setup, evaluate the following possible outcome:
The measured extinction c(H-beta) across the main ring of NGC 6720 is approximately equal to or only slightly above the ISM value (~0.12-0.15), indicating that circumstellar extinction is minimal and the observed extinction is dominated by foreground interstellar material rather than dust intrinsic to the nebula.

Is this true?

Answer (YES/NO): NO